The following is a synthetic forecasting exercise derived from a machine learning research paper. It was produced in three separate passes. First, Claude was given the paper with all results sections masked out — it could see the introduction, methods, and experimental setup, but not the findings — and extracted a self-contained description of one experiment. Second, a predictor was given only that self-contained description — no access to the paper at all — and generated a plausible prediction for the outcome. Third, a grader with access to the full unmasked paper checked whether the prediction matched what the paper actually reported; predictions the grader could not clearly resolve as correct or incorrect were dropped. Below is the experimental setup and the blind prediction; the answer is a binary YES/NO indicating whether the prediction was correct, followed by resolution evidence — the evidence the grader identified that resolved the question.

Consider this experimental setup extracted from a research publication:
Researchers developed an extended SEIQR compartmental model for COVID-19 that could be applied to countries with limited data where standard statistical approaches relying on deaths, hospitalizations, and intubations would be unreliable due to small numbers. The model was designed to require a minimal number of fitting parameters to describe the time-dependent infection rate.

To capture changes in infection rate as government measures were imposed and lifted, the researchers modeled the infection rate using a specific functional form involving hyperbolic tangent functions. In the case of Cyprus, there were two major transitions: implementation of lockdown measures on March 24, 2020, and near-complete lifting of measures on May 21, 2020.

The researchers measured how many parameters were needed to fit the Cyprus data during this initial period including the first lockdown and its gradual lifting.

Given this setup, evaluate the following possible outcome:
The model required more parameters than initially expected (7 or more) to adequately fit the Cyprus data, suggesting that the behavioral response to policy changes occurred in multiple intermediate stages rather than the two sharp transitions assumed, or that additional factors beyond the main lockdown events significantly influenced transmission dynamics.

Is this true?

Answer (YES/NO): NO